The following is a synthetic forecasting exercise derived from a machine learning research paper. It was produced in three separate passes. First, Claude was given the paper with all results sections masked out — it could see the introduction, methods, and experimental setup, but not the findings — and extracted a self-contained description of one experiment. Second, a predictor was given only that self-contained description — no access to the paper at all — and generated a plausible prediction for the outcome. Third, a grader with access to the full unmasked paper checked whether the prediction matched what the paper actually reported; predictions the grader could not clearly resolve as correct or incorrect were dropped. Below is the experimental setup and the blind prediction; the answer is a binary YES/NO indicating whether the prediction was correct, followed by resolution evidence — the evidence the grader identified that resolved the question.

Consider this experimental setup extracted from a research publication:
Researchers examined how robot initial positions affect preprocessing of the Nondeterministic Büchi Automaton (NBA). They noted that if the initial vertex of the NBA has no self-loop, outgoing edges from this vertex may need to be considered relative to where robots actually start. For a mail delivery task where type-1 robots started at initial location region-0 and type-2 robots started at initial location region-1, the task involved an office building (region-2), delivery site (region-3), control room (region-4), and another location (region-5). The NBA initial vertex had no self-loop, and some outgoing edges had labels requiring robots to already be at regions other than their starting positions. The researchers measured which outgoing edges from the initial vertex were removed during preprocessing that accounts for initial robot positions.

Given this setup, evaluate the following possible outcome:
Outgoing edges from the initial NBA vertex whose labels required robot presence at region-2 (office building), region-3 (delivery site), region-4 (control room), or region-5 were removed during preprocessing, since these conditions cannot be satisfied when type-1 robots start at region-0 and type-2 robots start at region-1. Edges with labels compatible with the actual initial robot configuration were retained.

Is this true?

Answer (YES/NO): NO